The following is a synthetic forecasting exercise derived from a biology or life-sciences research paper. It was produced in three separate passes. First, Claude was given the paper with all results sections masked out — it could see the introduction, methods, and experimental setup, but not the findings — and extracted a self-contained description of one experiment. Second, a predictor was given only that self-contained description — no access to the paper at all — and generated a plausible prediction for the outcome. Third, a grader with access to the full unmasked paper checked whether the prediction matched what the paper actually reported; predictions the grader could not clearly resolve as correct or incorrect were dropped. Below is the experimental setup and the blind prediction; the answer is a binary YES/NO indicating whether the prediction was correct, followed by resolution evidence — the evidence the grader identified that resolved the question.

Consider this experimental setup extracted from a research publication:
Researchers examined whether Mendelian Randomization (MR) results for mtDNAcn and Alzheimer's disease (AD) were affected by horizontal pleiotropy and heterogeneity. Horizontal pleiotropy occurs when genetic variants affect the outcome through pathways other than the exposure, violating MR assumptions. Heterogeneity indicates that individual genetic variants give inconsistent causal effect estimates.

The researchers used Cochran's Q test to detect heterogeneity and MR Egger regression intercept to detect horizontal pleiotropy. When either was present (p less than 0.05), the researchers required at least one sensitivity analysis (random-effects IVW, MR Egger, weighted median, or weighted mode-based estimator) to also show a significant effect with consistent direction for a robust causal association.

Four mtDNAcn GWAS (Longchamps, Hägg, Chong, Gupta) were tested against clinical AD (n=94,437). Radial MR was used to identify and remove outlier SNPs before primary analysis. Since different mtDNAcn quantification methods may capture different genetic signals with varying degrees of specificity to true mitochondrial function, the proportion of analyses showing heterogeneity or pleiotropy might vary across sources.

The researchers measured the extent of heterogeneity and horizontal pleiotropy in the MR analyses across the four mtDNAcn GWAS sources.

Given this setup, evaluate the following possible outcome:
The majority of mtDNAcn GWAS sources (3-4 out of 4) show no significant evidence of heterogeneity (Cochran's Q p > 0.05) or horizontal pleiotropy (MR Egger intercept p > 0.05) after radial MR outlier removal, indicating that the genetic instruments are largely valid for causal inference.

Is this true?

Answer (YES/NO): NO